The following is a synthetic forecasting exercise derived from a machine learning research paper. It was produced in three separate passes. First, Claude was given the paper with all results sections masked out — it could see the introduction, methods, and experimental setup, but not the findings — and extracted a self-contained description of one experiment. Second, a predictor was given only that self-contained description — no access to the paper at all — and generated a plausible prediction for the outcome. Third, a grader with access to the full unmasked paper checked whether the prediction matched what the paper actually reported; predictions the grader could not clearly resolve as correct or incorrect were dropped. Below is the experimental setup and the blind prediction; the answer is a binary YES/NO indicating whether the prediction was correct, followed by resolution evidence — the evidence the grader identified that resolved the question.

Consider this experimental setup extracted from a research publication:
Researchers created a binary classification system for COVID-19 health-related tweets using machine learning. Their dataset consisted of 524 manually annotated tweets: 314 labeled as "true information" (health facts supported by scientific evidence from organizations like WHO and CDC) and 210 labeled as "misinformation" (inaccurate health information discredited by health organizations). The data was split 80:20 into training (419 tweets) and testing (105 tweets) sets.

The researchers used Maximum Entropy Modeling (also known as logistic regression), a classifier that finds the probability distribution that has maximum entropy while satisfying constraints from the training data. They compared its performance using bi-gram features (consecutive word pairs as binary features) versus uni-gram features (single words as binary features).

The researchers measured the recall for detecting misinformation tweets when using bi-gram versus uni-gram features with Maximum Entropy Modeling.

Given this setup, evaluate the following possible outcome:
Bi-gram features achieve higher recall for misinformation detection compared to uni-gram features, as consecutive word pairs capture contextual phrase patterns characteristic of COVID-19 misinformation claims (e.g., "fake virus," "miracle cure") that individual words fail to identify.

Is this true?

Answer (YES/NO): YES